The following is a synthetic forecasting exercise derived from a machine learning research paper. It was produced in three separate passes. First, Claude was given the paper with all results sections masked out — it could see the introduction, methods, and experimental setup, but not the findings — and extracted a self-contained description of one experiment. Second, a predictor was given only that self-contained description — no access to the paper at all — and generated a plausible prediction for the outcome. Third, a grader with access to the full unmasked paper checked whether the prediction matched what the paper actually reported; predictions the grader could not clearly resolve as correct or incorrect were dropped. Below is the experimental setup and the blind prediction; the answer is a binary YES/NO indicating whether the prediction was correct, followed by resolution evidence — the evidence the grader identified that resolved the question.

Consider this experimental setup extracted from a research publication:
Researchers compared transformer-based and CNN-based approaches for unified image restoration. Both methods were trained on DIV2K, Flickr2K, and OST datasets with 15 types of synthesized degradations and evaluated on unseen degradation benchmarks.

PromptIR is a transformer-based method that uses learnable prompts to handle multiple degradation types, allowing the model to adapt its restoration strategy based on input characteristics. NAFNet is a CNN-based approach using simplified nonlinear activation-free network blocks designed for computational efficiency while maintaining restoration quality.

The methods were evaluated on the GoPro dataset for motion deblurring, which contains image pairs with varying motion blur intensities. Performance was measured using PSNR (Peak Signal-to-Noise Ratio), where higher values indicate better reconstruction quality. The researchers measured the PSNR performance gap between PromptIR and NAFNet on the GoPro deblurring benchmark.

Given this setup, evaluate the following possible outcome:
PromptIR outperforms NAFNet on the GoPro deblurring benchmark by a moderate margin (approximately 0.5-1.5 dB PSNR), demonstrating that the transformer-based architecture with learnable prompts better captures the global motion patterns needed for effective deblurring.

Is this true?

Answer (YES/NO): NO